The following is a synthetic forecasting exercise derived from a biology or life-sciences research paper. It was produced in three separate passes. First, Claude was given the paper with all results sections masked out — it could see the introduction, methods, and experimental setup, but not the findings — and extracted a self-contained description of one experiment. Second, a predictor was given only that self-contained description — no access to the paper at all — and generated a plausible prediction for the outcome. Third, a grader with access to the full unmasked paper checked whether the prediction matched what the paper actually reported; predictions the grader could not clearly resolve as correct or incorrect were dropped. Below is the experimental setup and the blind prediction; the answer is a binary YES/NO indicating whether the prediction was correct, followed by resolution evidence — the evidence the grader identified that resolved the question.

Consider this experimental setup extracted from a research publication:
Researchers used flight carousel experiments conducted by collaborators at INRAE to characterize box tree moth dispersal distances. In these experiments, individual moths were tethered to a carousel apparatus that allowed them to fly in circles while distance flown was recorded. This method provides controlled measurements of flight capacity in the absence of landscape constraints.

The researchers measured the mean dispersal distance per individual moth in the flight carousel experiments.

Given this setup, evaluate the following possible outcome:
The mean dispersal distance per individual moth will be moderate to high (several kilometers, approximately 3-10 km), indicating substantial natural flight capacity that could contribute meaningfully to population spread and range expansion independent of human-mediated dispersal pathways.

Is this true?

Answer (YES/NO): NO